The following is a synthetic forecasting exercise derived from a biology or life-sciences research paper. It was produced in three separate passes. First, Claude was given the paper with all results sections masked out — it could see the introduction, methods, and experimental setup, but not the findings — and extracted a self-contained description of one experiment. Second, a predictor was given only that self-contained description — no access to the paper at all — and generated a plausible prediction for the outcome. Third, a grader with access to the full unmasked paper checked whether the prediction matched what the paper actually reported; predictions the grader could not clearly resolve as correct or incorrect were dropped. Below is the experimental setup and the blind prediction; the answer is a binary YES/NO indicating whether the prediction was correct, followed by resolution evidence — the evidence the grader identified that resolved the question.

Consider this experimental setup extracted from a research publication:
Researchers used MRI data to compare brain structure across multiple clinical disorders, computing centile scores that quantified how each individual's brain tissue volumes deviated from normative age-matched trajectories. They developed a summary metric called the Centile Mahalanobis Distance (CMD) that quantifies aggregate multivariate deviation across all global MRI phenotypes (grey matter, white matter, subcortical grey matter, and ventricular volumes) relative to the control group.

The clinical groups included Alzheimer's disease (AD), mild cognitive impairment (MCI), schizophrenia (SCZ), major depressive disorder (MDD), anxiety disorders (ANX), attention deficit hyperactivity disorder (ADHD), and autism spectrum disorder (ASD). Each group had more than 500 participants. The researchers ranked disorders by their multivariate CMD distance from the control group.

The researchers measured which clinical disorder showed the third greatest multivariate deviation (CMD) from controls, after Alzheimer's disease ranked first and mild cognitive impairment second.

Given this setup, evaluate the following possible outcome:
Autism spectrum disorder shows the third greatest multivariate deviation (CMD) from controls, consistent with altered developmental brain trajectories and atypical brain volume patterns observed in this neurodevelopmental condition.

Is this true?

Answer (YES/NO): NO